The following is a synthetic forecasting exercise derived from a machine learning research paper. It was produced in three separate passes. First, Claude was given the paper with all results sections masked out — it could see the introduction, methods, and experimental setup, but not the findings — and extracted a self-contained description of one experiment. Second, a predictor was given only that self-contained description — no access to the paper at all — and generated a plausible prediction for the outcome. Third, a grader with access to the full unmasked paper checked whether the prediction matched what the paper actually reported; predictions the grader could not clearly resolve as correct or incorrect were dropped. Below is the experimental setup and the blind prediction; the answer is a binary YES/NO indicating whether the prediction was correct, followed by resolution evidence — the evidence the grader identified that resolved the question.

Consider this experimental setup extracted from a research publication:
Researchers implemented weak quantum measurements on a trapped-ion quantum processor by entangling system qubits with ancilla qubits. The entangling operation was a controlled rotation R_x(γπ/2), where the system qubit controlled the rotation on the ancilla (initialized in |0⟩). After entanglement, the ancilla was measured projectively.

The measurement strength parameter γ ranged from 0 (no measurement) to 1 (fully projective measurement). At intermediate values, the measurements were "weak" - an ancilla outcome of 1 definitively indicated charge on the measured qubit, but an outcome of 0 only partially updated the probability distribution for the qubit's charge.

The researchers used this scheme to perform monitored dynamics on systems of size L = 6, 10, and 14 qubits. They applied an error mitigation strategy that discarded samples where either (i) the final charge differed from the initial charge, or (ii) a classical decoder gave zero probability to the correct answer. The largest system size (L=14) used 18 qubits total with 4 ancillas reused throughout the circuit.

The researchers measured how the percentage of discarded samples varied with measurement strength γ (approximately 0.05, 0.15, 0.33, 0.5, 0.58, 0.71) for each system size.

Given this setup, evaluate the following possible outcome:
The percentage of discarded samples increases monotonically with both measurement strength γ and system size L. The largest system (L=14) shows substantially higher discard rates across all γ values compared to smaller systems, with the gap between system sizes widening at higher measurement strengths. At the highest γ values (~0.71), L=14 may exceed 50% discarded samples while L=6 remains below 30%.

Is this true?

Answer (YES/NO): NO